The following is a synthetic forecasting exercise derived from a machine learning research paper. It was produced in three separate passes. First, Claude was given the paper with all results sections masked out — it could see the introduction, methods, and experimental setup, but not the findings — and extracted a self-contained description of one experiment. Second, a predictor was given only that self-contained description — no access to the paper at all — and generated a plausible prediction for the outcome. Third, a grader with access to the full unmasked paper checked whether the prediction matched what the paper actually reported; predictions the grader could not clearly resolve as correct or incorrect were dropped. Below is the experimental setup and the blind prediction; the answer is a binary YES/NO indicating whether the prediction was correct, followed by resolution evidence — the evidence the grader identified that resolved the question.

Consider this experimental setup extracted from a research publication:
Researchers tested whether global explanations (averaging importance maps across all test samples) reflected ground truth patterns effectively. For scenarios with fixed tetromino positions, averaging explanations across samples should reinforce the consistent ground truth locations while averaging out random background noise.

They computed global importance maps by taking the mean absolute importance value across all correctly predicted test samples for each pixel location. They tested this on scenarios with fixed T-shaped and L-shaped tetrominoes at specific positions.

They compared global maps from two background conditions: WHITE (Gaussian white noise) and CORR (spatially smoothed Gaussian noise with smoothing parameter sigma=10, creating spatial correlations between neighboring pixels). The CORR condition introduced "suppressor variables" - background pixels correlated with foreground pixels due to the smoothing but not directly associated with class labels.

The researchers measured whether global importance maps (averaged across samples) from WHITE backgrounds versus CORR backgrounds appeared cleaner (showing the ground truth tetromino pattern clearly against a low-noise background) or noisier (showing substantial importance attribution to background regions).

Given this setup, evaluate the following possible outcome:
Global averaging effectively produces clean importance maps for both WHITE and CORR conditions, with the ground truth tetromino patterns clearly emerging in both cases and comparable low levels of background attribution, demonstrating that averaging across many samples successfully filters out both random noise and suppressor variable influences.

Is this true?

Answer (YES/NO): NO